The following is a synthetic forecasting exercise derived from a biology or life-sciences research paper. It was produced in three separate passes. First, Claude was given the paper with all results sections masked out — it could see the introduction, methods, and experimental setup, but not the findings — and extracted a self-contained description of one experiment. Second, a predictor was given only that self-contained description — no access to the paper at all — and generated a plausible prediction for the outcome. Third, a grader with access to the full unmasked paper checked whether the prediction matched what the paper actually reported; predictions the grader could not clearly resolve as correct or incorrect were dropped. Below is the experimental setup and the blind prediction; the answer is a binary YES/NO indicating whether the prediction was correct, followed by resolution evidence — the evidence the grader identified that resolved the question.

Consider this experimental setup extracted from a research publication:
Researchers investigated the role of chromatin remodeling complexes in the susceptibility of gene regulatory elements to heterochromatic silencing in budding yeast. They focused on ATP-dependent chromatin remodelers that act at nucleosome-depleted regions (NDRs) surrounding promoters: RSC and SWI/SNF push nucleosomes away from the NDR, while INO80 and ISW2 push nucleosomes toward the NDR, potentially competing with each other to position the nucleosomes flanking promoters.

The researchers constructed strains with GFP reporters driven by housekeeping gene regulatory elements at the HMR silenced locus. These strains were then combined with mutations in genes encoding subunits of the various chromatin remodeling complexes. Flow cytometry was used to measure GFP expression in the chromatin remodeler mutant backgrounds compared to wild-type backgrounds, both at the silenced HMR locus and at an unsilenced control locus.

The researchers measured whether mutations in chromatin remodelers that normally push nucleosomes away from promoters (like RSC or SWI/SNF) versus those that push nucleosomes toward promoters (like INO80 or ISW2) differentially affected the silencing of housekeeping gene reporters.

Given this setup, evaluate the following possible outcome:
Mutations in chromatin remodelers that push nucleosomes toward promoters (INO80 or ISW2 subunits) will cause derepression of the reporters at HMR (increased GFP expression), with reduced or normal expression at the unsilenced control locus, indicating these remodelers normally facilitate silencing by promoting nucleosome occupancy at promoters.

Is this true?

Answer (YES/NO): NO